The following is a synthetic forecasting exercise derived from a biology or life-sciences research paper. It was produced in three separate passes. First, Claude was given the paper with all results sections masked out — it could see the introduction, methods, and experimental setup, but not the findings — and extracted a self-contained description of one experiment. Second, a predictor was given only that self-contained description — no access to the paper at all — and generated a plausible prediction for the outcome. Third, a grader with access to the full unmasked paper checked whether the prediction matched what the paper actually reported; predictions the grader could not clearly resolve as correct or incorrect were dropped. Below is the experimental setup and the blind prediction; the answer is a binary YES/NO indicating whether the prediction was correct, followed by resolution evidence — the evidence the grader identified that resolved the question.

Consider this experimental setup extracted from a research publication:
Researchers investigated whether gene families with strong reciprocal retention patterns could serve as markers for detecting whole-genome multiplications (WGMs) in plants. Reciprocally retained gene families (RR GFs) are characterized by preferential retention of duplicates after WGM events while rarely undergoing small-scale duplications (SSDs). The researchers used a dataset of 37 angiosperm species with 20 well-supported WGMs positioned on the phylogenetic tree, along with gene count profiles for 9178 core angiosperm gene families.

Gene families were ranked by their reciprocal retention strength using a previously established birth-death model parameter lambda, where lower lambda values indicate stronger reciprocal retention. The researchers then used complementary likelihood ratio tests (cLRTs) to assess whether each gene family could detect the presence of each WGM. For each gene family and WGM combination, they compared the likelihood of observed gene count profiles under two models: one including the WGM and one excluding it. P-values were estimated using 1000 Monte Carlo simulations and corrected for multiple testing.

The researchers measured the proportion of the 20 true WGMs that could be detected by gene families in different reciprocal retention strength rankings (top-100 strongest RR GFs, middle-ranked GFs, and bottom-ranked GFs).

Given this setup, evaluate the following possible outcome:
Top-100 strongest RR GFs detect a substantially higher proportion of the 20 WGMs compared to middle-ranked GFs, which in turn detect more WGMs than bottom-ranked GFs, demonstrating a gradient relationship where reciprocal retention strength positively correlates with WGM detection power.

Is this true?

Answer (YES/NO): NO